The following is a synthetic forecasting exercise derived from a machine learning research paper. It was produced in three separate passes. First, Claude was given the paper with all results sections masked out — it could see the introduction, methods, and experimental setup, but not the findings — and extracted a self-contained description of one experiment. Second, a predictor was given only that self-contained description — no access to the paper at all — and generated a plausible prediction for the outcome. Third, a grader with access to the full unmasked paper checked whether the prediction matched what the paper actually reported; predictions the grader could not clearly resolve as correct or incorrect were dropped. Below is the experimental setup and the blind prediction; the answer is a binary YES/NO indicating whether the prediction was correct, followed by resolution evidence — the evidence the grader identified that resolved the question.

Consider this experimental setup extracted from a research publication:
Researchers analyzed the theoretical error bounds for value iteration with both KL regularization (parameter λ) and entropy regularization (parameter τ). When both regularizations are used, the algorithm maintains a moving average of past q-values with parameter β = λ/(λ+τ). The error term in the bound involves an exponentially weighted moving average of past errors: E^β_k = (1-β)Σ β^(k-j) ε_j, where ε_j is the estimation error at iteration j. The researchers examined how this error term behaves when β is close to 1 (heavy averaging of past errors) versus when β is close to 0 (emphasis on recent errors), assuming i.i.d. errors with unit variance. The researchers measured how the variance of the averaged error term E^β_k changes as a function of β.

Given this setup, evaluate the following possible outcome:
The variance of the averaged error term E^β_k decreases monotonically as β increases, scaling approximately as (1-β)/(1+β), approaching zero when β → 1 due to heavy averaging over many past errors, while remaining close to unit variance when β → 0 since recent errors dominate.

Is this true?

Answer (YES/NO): NO